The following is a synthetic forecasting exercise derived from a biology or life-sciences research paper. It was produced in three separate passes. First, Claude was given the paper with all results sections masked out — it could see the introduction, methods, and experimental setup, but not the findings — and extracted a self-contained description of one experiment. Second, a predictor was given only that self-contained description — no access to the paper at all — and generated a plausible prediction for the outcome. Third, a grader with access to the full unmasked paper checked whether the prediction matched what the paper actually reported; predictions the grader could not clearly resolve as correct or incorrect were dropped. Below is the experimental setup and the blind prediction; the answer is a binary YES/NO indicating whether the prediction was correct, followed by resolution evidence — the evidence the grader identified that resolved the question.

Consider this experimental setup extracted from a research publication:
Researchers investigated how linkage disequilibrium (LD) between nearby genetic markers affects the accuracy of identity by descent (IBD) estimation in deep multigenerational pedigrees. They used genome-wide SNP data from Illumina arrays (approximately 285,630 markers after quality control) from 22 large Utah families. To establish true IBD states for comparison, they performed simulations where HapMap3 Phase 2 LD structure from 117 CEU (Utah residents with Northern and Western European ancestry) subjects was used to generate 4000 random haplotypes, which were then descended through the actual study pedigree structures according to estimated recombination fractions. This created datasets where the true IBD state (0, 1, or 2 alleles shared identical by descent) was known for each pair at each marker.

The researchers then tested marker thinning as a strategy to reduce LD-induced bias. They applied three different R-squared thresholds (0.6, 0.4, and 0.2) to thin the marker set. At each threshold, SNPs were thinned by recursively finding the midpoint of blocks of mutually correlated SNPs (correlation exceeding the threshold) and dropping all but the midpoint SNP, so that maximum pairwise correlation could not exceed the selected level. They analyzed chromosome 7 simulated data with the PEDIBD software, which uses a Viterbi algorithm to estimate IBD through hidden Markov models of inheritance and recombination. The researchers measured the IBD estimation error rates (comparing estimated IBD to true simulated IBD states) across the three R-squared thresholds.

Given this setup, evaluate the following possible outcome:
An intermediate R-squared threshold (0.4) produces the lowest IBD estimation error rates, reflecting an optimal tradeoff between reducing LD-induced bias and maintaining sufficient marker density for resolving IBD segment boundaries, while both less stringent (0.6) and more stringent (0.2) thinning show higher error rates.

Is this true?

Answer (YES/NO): NO